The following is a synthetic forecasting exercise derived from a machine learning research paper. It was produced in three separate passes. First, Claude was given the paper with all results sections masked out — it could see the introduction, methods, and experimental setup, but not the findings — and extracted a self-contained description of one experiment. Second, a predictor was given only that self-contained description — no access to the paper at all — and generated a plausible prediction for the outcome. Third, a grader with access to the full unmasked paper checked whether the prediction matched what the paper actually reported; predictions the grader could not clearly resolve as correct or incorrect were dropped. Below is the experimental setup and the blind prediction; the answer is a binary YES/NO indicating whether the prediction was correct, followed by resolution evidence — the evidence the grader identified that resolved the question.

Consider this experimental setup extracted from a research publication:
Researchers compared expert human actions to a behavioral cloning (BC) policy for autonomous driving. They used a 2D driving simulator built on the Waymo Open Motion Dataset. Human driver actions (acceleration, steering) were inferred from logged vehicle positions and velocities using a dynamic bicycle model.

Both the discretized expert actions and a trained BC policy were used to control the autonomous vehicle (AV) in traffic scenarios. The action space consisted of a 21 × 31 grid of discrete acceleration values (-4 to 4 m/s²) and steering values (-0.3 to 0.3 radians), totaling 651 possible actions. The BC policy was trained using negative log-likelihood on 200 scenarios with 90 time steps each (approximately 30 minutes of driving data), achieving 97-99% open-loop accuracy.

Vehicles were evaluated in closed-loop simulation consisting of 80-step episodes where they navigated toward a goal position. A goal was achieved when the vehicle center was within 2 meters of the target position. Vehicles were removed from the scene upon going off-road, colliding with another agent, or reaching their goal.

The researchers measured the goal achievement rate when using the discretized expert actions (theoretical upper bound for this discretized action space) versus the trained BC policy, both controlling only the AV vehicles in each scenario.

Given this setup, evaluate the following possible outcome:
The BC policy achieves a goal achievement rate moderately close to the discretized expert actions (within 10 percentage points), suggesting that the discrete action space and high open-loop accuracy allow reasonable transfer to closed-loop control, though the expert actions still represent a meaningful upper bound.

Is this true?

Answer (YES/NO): YES